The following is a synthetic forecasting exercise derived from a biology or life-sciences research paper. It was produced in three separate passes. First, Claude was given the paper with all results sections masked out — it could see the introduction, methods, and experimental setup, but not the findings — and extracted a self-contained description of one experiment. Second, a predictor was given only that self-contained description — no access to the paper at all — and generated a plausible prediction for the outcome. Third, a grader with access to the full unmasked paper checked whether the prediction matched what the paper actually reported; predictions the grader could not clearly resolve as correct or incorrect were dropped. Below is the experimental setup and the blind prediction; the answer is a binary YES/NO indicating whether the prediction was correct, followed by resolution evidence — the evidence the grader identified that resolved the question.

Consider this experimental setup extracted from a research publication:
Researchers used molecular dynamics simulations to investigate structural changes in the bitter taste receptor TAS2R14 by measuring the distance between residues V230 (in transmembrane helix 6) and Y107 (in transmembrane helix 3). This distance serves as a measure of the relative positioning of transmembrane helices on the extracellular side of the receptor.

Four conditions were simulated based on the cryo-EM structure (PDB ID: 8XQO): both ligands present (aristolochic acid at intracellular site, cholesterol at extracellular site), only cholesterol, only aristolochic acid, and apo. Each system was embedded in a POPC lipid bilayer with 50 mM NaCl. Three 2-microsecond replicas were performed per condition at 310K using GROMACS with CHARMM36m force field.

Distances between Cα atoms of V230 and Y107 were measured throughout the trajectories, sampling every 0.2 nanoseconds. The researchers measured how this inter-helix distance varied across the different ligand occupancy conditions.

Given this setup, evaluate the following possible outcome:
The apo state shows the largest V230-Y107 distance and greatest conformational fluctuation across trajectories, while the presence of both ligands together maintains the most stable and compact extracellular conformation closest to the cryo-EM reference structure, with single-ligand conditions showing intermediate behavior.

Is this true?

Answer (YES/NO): NO